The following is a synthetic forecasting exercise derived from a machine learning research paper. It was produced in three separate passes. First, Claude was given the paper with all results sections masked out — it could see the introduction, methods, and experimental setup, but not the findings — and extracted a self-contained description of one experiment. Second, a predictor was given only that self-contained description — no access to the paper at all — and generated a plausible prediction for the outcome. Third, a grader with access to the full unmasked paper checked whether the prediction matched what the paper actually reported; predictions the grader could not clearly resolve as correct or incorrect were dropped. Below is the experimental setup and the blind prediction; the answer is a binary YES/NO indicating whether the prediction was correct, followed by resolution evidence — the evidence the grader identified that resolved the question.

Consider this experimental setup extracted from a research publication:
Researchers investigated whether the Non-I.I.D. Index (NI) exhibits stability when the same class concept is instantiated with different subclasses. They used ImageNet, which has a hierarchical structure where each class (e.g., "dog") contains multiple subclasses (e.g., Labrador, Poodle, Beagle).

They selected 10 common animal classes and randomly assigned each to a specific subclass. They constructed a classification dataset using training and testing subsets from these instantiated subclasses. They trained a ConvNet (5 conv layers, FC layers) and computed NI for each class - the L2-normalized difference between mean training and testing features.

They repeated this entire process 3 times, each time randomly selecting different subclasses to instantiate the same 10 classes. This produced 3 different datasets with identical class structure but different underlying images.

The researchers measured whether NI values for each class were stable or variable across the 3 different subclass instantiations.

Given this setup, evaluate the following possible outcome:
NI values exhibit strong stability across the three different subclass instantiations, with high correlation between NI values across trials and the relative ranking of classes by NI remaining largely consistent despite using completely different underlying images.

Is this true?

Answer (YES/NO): NO